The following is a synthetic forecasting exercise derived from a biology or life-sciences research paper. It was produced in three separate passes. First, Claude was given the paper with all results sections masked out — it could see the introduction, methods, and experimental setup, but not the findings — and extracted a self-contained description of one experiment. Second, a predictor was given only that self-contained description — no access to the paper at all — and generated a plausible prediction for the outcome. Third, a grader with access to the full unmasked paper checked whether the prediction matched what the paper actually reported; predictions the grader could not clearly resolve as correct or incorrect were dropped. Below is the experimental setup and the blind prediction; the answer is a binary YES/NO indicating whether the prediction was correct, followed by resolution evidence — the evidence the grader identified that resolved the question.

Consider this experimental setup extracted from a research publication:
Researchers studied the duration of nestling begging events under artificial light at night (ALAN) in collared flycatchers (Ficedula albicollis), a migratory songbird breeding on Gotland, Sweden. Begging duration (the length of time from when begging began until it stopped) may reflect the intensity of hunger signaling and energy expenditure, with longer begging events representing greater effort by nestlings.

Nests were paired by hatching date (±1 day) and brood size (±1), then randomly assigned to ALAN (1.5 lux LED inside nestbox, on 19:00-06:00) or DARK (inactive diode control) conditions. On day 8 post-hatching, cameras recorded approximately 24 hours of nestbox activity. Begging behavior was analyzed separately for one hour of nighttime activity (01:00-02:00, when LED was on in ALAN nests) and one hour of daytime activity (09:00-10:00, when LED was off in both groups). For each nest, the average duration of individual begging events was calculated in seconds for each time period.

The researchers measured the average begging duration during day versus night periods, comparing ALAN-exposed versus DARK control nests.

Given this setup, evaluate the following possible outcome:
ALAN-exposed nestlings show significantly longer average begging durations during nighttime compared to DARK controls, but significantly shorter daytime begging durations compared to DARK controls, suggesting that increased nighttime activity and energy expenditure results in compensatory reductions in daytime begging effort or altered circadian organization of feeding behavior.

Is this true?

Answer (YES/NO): NO